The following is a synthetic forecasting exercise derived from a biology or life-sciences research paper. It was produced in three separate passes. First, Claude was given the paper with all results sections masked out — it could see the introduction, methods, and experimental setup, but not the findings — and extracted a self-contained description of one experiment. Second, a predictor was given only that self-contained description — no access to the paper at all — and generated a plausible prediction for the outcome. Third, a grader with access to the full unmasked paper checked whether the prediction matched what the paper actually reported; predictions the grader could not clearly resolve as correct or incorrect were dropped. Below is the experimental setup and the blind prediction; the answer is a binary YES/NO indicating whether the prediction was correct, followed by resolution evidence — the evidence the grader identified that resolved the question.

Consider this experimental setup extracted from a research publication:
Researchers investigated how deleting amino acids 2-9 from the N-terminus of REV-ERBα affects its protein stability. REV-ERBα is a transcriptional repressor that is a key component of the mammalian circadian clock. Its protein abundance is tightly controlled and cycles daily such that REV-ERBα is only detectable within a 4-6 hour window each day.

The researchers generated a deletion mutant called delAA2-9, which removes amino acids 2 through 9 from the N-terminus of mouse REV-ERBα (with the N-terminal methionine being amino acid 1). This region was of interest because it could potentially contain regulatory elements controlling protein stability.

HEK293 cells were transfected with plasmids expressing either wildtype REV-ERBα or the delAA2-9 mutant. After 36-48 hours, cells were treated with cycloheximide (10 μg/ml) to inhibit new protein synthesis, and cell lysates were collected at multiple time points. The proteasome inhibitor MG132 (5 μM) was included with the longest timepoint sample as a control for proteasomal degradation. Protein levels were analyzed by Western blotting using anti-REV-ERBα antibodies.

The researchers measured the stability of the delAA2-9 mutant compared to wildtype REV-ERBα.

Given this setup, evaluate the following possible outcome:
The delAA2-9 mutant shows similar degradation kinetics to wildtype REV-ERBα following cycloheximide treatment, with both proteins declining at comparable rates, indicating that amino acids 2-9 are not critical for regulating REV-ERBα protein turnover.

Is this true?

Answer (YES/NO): NO